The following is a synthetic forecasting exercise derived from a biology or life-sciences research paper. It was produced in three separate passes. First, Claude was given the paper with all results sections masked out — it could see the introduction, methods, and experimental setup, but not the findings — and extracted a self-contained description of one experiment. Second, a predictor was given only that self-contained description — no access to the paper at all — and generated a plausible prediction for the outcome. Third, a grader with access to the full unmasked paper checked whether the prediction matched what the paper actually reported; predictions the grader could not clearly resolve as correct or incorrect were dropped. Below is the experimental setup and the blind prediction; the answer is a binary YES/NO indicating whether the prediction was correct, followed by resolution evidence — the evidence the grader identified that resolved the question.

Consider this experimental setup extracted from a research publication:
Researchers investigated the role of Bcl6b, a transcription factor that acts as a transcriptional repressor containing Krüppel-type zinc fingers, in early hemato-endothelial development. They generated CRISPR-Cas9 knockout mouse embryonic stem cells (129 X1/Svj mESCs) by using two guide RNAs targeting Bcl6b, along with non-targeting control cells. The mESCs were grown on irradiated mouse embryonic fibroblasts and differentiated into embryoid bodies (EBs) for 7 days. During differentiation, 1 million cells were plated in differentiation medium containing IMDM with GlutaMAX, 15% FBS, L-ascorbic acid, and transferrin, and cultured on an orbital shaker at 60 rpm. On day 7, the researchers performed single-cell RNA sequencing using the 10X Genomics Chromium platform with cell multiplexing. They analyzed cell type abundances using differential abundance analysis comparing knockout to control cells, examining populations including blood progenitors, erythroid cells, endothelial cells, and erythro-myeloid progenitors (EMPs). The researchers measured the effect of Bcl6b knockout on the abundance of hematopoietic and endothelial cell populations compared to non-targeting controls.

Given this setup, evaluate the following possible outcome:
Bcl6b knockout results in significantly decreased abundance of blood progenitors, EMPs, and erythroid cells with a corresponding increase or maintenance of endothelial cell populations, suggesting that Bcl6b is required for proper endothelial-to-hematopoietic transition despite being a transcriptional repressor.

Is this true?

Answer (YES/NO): NO